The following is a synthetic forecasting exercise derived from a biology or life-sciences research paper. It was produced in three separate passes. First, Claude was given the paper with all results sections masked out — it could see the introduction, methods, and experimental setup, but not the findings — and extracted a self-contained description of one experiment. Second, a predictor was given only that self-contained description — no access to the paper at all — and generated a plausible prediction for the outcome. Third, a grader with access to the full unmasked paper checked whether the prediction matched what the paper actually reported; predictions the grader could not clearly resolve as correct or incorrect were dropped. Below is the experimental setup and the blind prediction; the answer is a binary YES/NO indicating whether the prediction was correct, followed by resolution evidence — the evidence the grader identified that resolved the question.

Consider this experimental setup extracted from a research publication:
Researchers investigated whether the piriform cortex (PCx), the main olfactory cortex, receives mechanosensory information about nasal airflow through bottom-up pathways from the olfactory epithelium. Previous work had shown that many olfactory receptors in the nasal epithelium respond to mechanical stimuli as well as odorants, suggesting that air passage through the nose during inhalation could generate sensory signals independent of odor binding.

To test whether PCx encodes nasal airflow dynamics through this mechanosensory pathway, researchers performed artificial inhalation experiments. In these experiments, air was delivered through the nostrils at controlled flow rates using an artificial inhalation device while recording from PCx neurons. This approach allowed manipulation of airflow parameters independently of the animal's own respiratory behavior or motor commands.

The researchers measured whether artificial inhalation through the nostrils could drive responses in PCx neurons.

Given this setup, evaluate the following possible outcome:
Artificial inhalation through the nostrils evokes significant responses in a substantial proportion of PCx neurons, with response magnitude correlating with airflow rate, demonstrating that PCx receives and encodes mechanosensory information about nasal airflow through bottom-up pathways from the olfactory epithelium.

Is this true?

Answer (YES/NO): YES